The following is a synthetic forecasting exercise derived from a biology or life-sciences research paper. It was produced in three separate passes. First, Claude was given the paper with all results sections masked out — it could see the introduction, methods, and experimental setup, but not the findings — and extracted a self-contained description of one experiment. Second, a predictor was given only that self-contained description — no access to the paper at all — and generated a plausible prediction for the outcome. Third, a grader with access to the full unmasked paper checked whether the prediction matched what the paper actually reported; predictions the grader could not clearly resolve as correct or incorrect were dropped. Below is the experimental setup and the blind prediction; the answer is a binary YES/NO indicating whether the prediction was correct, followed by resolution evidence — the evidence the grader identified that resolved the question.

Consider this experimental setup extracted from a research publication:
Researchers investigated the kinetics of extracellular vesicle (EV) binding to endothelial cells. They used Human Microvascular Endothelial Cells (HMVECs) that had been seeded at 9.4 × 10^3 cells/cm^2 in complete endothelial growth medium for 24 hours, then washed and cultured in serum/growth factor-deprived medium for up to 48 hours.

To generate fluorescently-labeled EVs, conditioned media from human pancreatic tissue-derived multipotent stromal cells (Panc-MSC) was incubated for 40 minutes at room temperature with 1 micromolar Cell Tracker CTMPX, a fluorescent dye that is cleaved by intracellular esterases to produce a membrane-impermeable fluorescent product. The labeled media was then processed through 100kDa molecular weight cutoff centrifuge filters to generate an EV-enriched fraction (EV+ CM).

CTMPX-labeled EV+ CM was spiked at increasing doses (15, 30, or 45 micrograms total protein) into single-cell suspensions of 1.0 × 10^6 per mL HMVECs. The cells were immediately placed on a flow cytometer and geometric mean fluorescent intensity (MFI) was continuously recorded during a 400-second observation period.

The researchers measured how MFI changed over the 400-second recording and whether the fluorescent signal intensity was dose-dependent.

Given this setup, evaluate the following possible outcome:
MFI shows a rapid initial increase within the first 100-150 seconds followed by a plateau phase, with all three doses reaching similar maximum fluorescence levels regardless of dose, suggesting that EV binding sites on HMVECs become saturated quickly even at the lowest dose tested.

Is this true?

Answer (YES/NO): NO